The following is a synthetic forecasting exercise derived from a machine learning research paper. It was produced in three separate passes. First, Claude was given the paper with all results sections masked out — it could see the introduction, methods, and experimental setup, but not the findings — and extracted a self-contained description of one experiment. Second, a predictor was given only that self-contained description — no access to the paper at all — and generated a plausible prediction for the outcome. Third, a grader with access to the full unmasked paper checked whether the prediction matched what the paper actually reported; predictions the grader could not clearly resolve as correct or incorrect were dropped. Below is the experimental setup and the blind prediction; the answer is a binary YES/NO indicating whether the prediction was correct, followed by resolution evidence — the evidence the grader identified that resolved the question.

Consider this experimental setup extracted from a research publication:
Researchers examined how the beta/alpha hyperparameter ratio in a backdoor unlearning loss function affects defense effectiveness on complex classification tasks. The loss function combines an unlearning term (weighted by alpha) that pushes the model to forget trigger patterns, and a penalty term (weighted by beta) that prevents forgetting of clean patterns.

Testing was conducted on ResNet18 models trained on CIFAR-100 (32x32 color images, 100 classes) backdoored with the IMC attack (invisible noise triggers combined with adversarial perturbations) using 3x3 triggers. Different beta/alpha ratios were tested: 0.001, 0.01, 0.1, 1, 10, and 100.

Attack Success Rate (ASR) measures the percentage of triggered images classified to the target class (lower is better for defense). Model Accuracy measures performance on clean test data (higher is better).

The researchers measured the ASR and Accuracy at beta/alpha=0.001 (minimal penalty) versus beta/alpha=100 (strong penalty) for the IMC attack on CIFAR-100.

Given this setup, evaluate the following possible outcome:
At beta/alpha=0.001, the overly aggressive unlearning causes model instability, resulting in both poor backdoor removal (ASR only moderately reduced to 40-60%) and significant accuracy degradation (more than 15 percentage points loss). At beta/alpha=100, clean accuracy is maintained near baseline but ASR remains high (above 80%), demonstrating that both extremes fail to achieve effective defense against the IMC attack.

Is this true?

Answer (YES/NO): NO